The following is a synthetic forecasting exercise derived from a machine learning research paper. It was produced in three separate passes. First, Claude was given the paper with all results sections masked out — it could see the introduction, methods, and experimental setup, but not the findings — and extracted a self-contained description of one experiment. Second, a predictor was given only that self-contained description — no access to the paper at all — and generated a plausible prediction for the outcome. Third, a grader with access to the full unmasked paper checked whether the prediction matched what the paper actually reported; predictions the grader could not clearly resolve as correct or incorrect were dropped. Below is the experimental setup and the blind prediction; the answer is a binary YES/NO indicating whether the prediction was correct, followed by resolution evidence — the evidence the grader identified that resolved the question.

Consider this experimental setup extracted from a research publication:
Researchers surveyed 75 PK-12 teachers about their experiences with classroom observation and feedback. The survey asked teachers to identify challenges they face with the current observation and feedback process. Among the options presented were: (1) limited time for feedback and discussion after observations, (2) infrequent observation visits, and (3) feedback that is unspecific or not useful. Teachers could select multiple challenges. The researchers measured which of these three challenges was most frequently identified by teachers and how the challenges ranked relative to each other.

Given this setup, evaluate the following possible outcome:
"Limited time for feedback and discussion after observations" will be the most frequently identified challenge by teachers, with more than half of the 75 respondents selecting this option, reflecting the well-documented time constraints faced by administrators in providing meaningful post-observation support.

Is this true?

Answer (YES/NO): NO